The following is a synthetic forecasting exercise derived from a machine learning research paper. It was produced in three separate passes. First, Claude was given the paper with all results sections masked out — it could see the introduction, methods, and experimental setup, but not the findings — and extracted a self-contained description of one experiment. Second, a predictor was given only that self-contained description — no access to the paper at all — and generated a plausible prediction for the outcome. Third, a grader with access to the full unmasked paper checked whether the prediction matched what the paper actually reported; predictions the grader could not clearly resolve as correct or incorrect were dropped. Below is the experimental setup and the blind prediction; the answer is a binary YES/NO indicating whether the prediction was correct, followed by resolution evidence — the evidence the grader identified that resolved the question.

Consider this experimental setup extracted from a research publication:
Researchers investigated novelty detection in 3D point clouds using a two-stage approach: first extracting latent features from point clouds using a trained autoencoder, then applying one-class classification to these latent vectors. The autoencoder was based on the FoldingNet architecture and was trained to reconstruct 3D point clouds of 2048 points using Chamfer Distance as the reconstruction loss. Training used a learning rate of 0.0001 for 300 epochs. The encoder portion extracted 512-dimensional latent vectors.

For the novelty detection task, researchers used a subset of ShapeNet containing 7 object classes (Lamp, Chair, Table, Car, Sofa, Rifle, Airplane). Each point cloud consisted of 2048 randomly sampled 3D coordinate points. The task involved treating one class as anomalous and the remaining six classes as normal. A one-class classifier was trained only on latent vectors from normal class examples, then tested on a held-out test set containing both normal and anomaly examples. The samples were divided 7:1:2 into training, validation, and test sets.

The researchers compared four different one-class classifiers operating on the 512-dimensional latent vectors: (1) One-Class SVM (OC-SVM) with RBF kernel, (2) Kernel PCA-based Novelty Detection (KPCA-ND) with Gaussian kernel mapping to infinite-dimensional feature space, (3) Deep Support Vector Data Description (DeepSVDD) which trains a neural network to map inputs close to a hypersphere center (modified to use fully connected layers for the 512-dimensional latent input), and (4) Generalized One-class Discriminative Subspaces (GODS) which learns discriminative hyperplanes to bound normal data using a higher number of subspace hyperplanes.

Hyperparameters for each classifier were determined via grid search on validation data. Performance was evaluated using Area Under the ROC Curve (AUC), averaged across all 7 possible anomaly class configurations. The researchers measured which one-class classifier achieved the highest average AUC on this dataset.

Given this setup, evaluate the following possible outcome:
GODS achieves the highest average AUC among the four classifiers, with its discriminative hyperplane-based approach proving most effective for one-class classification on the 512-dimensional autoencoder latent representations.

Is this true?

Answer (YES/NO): NO